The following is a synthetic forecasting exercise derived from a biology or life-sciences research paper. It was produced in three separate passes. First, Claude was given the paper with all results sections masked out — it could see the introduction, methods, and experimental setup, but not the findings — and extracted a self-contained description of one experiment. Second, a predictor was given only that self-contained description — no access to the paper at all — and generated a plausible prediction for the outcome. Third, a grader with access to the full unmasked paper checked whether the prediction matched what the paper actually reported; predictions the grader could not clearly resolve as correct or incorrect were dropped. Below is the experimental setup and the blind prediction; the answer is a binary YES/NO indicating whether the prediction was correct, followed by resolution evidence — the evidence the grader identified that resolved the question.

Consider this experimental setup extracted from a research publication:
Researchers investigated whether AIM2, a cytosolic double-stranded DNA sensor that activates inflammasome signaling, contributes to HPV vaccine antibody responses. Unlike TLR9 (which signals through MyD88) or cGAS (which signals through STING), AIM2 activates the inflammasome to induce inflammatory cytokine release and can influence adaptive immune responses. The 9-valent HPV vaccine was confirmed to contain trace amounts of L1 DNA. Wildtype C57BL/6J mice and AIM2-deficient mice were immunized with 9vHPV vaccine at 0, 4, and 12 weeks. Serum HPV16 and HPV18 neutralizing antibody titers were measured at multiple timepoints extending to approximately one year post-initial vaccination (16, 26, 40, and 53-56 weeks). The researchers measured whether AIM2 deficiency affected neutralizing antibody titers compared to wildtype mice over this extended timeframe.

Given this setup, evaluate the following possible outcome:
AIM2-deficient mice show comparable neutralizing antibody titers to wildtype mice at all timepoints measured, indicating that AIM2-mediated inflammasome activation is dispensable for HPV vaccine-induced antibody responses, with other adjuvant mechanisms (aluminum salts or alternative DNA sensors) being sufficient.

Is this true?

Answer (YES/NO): YES